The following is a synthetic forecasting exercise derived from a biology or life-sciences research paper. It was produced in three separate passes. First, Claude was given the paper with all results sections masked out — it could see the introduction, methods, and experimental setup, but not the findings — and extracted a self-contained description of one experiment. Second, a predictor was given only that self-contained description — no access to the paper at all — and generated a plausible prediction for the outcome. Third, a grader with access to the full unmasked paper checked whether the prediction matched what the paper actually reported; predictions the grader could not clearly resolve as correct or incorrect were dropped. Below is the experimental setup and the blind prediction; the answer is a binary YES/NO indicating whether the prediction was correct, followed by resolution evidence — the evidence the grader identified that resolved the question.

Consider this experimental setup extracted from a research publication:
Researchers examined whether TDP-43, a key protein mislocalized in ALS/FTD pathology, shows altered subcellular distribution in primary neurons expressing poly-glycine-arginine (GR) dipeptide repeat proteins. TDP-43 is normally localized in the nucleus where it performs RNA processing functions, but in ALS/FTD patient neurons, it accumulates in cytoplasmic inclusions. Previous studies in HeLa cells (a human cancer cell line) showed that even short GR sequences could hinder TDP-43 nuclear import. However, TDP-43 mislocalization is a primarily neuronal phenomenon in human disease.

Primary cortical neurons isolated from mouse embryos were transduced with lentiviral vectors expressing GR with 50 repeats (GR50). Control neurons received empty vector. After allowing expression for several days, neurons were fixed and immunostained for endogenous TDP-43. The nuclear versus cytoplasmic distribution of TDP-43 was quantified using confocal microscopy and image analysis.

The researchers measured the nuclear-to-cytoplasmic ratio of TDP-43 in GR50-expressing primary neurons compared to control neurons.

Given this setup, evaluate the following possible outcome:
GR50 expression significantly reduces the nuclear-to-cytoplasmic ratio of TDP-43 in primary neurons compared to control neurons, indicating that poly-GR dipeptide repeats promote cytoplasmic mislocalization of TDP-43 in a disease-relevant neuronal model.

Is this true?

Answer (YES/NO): YES